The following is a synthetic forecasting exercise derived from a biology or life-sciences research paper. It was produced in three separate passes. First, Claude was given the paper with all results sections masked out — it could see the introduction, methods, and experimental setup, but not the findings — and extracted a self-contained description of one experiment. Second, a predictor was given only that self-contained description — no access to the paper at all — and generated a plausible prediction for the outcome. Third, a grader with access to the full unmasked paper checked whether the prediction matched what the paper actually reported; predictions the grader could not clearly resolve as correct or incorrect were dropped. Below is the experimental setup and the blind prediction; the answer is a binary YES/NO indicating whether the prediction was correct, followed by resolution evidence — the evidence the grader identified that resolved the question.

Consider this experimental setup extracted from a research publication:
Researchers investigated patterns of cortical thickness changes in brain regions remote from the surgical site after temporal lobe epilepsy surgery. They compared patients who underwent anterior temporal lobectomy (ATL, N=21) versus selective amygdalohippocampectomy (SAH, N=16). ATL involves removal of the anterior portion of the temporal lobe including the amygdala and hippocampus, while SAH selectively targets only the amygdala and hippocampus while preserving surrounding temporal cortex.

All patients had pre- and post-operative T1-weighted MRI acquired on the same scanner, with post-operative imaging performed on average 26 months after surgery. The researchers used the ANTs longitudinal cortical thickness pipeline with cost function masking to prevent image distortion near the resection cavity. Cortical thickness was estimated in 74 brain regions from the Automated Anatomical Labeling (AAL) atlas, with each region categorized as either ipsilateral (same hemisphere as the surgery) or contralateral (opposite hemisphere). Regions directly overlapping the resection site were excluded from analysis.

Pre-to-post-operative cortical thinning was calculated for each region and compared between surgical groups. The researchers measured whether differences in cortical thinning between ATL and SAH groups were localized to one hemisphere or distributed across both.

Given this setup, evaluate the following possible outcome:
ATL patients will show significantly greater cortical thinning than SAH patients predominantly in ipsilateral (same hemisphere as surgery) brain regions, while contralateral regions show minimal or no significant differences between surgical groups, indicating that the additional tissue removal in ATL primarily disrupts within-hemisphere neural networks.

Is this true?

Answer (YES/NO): YES